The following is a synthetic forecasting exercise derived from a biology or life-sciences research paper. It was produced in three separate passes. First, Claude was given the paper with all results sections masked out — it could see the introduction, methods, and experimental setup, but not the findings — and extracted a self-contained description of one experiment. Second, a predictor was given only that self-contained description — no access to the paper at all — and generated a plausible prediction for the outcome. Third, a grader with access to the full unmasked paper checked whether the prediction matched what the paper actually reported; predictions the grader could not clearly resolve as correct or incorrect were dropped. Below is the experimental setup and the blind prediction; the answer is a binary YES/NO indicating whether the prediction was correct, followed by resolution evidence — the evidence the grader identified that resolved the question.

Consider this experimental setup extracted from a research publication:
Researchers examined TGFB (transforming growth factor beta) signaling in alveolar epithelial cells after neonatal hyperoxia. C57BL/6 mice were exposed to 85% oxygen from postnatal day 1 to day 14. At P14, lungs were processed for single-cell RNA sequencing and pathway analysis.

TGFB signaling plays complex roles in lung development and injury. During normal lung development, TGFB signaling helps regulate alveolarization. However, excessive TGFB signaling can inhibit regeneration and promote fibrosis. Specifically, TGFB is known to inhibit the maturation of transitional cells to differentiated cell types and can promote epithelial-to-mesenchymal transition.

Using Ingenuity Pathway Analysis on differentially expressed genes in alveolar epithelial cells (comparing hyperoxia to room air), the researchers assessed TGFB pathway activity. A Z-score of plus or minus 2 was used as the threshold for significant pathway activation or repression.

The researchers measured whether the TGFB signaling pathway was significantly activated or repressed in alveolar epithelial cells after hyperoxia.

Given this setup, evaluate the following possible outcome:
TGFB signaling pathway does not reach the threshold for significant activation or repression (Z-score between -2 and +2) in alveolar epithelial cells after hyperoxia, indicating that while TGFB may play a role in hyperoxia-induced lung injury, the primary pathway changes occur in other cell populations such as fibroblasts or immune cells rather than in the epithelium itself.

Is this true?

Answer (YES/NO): NO